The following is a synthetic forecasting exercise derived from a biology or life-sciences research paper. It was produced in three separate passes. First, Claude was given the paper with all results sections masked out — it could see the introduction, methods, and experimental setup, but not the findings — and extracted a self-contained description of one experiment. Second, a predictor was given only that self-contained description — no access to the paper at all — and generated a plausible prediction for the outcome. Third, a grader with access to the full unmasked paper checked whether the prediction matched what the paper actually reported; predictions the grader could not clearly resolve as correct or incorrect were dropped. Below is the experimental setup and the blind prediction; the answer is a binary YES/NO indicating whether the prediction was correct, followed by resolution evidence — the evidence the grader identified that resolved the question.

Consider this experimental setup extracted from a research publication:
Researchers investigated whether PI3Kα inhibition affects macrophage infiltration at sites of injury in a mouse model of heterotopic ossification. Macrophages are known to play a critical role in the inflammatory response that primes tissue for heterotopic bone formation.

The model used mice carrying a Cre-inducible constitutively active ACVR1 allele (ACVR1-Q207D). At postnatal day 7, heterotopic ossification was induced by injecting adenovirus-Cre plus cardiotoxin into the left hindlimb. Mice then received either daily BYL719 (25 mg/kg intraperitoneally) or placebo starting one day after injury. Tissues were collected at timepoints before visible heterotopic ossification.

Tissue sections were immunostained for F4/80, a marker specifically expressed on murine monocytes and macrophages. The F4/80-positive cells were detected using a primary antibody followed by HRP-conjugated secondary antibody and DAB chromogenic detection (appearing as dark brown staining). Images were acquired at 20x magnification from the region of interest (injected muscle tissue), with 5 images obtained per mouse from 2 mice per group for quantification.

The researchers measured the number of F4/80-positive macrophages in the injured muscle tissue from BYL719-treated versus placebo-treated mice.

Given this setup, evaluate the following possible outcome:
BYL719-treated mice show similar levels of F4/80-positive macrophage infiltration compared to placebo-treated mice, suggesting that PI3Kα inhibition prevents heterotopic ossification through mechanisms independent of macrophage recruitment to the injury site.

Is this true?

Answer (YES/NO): NO